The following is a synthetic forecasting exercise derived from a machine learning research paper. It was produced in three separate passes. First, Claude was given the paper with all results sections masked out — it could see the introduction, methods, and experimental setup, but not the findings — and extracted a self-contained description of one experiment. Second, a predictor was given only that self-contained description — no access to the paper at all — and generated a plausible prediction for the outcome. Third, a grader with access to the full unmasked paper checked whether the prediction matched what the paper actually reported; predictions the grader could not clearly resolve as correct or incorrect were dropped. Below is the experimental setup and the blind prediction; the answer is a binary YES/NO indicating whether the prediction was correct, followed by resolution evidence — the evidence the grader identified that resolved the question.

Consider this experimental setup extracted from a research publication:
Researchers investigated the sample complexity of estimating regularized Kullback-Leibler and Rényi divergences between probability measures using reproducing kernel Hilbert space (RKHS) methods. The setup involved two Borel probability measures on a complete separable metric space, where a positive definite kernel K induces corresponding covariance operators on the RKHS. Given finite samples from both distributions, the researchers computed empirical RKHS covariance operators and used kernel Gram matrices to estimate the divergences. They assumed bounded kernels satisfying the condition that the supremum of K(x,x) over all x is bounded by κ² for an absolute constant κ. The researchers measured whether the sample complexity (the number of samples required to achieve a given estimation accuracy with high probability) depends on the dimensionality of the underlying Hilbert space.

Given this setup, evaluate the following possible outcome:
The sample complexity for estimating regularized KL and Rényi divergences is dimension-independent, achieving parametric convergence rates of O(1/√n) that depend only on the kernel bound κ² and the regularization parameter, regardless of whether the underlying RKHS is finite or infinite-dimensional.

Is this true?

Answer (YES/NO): YES